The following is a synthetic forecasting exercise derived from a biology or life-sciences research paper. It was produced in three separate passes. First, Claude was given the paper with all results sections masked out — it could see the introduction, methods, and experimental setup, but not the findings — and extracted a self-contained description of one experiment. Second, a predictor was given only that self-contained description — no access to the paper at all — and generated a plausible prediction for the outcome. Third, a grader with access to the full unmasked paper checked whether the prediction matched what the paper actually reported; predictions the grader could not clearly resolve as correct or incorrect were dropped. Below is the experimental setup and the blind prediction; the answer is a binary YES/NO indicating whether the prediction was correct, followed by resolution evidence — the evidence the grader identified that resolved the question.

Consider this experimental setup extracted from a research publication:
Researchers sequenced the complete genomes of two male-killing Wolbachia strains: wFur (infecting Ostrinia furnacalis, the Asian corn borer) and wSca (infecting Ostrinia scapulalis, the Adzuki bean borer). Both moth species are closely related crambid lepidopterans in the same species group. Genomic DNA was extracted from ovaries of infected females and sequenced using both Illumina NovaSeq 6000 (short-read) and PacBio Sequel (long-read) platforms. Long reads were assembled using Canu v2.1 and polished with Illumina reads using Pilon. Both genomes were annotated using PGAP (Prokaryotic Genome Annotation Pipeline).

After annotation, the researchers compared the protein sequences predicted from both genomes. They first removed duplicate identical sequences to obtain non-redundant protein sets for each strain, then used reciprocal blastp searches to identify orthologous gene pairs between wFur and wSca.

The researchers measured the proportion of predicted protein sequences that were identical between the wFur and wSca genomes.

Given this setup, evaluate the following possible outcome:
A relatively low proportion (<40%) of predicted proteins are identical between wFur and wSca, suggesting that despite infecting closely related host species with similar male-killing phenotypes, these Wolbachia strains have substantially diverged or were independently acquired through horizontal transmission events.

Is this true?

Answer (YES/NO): NO